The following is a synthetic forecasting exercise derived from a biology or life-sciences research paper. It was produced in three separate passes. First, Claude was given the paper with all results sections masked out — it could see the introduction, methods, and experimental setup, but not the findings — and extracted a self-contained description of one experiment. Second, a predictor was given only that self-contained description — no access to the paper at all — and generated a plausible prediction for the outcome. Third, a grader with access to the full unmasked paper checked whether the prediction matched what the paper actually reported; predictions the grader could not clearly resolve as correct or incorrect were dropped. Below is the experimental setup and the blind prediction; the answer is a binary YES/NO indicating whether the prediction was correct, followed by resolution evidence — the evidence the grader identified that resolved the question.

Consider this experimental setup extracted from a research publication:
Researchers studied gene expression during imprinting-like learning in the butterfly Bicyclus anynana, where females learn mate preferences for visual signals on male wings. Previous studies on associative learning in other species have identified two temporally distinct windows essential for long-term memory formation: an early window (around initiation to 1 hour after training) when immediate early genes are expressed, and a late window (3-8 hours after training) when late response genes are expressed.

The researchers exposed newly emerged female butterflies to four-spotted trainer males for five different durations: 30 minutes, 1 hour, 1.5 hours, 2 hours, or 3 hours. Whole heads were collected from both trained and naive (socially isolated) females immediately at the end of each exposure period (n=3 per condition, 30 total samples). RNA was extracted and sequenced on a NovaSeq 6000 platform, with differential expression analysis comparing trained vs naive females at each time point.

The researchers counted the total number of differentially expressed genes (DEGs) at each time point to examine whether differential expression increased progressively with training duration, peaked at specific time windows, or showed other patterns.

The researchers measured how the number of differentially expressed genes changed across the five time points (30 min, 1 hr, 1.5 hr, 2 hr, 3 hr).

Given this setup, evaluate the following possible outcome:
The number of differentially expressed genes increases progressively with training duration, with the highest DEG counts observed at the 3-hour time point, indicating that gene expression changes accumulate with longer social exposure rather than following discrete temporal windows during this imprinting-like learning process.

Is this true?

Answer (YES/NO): NO